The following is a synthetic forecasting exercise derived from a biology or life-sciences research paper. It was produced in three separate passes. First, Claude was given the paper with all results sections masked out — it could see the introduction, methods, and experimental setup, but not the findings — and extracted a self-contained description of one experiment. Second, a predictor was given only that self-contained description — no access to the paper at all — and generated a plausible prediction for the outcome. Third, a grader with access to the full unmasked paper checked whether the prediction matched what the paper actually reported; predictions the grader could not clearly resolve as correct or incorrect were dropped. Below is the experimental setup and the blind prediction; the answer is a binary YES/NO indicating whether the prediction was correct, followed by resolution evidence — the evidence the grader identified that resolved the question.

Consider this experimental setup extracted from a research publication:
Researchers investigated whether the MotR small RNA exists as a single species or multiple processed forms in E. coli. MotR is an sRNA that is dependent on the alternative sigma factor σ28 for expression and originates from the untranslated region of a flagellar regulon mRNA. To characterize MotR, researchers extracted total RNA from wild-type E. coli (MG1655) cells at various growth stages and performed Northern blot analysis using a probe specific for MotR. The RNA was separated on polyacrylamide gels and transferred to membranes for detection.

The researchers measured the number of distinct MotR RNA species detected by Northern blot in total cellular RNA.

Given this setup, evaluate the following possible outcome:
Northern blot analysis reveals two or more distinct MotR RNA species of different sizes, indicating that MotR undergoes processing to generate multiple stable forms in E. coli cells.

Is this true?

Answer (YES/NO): NO